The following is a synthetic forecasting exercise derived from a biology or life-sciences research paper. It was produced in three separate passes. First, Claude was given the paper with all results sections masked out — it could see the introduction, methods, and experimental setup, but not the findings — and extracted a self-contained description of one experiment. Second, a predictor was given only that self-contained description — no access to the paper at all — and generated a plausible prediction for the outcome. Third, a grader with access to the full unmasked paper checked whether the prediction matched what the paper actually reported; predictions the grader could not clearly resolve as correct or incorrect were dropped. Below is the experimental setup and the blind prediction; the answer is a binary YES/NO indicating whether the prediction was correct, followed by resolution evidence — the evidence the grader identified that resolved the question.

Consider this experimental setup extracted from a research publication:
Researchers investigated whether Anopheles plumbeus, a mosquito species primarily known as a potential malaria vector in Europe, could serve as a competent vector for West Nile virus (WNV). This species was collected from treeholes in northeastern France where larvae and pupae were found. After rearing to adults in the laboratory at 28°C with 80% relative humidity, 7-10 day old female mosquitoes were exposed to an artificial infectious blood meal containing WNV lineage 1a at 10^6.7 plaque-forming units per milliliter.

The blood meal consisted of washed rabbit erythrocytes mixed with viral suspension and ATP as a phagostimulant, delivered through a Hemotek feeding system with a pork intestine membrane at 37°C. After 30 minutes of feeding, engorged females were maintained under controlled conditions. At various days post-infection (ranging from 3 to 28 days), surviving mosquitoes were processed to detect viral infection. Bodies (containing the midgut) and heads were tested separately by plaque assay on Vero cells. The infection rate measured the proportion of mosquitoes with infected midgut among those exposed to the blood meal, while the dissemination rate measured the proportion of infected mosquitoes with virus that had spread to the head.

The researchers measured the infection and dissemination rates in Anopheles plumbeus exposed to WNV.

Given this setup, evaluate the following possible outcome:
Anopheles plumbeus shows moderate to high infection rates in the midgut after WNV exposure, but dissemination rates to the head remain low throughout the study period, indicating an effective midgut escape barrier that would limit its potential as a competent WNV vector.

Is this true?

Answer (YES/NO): NO